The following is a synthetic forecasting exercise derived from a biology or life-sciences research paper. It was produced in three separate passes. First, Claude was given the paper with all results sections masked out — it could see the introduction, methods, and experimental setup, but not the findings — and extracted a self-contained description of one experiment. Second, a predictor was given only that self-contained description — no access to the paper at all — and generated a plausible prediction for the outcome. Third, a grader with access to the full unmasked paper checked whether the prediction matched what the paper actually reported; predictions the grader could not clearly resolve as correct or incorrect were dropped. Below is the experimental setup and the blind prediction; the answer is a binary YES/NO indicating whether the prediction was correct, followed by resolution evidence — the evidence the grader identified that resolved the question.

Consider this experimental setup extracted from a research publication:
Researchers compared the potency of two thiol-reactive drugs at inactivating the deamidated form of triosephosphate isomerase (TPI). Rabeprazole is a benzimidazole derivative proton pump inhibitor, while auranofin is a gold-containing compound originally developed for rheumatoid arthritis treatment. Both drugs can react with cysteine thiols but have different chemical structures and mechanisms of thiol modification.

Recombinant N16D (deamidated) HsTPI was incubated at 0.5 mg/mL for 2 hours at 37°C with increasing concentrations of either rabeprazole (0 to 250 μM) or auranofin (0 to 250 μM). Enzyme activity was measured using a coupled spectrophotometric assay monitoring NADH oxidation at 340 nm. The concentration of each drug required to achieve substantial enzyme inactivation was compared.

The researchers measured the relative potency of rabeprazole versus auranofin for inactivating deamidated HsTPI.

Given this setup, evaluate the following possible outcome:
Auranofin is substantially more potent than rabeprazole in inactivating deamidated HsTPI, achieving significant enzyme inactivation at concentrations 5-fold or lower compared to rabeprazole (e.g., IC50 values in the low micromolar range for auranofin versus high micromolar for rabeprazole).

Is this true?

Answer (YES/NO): YES